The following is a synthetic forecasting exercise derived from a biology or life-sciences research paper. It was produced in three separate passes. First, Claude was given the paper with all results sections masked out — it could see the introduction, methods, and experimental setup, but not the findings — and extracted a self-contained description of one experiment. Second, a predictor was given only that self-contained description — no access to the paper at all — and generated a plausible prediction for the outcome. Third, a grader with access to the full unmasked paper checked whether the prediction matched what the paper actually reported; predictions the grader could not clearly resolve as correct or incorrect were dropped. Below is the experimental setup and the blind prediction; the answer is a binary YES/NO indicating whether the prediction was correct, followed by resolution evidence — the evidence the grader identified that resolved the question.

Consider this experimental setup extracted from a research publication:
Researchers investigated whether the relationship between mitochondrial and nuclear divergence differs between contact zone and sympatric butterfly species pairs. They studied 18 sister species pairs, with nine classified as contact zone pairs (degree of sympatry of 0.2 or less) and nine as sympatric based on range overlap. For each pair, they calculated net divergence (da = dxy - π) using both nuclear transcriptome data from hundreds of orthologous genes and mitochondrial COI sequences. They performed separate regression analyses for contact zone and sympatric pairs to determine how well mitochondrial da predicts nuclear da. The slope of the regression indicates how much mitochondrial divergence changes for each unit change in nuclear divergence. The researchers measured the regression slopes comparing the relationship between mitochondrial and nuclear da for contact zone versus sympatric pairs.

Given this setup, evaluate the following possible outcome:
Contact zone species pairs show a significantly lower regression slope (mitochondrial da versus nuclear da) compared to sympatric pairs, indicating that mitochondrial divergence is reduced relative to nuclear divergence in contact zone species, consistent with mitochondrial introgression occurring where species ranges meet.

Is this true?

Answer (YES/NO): YES